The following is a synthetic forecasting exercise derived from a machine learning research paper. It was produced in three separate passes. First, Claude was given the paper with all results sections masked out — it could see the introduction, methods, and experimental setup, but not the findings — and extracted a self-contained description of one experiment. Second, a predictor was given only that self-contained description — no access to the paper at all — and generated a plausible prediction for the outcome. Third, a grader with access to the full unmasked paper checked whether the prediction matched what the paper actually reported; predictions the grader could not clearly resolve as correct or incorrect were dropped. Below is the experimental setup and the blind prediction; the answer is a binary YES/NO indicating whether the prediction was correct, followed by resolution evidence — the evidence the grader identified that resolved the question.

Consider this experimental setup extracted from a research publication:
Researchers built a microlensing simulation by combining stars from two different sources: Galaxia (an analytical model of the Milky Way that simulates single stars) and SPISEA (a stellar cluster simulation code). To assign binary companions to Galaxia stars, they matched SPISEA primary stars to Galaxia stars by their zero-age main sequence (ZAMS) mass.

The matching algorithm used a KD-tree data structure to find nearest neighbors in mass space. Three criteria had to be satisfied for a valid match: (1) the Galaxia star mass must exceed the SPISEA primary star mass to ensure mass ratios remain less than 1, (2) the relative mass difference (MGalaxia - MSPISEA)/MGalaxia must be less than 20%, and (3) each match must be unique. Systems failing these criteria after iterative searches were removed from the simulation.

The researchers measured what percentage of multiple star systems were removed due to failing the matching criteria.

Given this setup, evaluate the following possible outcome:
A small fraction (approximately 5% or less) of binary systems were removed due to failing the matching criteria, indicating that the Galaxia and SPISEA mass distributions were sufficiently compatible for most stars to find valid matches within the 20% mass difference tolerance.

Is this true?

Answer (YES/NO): YES